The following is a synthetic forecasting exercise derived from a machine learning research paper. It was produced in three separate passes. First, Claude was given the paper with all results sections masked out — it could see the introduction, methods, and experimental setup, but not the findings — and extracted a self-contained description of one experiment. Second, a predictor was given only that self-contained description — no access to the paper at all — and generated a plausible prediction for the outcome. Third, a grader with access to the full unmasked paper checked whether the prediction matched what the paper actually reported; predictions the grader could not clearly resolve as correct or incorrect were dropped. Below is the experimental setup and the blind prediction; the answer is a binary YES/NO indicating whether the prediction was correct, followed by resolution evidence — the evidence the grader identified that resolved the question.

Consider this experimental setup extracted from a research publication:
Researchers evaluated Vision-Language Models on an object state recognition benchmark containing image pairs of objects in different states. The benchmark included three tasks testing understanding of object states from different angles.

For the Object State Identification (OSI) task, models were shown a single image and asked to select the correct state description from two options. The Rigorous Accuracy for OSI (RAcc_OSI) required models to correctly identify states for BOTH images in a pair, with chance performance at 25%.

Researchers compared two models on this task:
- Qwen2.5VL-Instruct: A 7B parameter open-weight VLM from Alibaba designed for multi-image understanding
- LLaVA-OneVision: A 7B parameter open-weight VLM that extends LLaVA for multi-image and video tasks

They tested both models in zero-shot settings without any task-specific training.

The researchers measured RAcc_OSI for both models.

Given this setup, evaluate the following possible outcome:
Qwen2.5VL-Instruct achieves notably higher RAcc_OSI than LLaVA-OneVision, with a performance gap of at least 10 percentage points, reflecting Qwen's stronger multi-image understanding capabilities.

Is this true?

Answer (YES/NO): NO